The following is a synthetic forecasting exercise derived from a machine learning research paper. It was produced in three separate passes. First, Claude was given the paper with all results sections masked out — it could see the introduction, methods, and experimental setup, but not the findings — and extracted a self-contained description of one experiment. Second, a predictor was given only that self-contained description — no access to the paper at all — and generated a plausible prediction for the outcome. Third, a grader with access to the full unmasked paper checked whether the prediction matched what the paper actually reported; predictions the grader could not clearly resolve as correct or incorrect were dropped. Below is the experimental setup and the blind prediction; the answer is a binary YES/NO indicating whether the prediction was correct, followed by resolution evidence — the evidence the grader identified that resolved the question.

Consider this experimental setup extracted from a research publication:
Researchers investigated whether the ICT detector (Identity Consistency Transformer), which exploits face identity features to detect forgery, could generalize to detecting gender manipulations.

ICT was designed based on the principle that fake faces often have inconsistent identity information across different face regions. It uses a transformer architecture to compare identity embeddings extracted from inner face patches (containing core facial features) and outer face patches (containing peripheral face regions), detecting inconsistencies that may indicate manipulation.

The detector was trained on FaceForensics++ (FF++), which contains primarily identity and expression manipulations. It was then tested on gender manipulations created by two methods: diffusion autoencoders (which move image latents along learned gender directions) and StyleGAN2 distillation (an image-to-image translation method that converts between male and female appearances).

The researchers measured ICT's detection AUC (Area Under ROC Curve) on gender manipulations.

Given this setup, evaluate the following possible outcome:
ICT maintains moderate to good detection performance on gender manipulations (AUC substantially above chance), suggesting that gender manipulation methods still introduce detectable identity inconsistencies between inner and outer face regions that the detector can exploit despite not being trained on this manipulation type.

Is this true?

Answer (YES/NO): NO